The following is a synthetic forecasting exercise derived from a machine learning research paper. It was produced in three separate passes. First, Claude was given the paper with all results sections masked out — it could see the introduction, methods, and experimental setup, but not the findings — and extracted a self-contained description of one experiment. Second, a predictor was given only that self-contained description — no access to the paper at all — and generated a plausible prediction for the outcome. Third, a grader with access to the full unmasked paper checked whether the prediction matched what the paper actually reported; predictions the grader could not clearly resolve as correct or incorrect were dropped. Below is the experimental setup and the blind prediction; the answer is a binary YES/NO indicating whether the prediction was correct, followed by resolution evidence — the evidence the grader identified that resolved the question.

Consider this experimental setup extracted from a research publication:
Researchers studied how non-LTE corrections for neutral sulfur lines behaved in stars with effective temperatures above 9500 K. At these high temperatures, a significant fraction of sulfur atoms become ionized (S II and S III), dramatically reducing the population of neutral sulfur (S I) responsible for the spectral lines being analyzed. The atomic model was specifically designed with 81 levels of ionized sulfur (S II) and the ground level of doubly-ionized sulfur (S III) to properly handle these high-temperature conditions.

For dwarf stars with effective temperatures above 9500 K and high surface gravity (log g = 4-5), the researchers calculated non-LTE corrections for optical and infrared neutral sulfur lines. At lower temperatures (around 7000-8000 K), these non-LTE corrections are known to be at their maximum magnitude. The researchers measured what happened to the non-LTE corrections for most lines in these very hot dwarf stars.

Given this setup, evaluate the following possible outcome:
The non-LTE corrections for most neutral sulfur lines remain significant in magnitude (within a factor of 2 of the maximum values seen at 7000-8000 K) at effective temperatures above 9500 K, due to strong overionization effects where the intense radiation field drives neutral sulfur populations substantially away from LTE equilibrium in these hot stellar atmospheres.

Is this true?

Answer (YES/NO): NO